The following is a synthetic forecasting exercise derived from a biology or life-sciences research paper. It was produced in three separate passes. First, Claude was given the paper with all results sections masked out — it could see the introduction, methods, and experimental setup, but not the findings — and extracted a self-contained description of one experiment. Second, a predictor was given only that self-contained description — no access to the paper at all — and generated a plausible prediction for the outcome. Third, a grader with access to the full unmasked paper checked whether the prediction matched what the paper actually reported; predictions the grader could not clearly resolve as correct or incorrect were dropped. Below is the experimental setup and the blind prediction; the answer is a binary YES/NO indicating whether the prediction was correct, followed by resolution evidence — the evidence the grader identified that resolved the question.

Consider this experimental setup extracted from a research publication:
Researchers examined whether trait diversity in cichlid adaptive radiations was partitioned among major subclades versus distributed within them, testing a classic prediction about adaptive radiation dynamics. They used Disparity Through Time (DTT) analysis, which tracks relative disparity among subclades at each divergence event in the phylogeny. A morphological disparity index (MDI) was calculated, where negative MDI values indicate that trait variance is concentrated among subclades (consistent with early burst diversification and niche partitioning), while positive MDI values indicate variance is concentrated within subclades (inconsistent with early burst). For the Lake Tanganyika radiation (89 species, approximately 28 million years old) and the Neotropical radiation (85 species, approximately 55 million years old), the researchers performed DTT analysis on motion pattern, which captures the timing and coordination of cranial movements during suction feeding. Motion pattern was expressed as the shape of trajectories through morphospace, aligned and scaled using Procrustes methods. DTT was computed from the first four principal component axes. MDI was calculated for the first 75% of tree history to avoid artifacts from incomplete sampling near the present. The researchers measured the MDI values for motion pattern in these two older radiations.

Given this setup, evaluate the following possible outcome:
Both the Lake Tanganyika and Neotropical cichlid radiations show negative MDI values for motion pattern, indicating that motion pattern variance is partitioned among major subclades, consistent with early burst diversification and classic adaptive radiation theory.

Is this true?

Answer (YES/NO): NO